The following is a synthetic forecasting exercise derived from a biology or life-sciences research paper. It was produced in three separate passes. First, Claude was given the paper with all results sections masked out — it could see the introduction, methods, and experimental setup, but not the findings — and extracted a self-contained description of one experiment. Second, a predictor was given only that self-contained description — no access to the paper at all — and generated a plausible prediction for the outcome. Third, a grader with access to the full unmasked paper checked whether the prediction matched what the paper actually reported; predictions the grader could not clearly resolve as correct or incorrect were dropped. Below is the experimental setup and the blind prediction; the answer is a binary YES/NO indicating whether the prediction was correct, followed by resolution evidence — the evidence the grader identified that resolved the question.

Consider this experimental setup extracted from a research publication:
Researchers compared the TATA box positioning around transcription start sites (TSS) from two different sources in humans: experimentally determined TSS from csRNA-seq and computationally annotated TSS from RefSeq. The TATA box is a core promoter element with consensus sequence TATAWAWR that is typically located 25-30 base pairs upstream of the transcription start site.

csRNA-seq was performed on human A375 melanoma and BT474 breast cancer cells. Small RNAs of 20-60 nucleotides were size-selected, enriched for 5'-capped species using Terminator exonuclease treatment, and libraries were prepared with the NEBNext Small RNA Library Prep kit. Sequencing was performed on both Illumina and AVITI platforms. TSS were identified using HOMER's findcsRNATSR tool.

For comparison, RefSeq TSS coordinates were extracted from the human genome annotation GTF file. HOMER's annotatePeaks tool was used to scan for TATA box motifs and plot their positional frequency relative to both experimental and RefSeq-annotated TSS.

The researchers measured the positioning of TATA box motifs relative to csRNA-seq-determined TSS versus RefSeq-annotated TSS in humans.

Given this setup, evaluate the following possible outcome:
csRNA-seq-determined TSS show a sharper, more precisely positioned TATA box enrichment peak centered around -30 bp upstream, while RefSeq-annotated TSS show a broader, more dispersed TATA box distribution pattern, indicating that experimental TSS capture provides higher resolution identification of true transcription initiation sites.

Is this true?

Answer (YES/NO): NO